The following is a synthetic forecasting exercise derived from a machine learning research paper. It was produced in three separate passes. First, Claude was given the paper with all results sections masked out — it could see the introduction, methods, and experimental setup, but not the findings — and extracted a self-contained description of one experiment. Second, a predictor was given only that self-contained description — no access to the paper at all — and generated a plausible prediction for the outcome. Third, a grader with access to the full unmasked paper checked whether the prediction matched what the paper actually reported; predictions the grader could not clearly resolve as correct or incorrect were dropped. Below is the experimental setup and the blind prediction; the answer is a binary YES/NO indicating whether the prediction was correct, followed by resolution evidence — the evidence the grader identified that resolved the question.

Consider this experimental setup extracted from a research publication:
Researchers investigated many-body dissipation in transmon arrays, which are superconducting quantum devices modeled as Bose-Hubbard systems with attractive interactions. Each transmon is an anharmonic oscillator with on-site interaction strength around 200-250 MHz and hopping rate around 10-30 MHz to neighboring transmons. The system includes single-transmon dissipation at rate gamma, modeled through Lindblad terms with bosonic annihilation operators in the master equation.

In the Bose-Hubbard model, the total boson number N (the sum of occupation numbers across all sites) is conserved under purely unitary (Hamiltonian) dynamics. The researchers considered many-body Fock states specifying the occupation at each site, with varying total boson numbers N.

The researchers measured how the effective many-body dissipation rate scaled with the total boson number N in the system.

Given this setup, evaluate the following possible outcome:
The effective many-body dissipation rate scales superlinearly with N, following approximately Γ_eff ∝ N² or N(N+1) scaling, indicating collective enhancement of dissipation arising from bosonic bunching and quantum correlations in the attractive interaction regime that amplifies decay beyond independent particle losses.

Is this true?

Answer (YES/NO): NO